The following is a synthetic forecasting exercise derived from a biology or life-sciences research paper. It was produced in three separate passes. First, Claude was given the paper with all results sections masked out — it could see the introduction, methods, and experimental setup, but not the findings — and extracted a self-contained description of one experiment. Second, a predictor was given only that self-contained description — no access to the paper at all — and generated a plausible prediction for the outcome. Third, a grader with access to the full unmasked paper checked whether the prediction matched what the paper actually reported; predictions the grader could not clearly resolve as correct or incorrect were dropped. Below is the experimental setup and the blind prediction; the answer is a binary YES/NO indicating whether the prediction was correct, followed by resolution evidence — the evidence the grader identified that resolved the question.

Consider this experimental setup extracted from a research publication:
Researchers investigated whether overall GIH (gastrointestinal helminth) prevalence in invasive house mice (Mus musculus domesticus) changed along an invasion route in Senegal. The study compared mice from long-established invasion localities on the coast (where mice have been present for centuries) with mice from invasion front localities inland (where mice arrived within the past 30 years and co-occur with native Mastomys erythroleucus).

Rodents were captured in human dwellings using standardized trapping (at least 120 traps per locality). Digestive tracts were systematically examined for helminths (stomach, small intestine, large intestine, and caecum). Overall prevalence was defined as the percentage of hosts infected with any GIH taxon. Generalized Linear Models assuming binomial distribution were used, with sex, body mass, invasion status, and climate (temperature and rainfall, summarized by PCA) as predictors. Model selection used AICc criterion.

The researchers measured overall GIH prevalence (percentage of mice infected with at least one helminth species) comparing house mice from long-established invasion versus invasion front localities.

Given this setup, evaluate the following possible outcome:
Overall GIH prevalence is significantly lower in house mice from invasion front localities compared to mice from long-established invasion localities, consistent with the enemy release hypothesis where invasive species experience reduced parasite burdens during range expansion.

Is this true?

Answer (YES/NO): YES